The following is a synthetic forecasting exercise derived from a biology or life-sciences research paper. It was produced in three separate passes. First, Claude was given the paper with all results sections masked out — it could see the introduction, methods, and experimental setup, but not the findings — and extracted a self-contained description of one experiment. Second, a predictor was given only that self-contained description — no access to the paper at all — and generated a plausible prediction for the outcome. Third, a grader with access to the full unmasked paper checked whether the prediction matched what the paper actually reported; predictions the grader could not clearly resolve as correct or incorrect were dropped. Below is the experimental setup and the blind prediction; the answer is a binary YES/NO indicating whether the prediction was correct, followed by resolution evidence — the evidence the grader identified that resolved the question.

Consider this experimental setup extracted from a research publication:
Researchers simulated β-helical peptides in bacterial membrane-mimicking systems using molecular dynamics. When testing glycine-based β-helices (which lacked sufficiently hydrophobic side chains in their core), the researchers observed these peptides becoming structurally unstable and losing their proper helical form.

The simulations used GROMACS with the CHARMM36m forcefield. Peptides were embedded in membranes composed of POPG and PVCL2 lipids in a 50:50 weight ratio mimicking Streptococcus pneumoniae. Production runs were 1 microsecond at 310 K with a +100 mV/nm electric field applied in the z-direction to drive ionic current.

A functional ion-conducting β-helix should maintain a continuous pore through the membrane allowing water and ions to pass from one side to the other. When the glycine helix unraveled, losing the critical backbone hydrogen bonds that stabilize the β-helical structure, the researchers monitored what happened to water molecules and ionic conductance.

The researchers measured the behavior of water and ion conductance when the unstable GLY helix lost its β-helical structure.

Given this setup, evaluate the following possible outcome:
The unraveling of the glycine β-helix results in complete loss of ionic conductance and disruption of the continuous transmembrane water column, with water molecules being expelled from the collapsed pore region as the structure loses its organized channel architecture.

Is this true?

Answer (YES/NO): NO